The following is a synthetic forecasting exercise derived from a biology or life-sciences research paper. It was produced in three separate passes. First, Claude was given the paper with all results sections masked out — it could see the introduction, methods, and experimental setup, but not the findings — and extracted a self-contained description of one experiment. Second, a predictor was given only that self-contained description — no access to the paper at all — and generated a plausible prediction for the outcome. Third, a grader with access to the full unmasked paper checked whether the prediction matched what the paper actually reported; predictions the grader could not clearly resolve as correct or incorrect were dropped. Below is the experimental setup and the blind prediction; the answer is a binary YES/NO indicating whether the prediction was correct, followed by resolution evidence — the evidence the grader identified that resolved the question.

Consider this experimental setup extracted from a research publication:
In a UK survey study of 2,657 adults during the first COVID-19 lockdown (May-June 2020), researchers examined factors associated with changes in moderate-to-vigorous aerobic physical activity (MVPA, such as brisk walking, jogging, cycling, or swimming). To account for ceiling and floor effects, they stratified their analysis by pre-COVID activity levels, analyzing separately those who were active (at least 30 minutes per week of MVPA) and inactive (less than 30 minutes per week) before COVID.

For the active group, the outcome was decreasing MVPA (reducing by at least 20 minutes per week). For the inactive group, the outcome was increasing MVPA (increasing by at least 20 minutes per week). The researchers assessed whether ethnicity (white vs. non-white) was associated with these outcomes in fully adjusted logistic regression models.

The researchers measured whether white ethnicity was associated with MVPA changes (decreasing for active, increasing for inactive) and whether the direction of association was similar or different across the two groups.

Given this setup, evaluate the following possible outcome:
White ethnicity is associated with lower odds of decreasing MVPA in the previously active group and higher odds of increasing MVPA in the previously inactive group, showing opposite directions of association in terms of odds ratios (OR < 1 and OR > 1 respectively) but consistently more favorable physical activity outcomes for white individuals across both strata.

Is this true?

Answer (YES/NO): NO